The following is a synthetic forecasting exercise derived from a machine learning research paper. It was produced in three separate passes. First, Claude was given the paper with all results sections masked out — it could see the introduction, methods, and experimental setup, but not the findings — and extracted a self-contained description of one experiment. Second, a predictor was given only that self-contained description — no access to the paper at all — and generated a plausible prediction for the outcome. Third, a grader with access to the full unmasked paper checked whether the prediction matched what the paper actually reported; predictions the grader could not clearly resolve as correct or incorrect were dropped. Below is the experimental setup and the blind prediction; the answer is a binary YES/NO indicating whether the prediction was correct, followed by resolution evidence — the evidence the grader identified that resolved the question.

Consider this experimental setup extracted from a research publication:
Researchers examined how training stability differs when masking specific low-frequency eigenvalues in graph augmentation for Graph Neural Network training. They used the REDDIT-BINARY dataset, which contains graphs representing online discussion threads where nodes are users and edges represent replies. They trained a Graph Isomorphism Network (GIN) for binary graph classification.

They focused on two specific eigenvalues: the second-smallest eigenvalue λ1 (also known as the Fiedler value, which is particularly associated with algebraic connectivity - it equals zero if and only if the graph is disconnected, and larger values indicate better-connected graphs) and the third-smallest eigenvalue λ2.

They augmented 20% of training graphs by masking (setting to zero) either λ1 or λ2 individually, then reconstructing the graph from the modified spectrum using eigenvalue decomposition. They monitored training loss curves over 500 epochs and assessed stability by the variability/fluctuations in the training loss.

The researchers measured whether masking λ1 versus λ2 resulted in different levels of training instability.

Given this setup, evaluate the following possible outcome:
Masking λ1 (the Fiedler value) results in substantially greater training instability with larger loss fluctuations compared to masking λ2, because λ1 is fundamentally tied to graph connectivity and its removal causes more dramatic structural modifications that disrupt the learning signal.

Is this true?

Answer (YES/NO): YES